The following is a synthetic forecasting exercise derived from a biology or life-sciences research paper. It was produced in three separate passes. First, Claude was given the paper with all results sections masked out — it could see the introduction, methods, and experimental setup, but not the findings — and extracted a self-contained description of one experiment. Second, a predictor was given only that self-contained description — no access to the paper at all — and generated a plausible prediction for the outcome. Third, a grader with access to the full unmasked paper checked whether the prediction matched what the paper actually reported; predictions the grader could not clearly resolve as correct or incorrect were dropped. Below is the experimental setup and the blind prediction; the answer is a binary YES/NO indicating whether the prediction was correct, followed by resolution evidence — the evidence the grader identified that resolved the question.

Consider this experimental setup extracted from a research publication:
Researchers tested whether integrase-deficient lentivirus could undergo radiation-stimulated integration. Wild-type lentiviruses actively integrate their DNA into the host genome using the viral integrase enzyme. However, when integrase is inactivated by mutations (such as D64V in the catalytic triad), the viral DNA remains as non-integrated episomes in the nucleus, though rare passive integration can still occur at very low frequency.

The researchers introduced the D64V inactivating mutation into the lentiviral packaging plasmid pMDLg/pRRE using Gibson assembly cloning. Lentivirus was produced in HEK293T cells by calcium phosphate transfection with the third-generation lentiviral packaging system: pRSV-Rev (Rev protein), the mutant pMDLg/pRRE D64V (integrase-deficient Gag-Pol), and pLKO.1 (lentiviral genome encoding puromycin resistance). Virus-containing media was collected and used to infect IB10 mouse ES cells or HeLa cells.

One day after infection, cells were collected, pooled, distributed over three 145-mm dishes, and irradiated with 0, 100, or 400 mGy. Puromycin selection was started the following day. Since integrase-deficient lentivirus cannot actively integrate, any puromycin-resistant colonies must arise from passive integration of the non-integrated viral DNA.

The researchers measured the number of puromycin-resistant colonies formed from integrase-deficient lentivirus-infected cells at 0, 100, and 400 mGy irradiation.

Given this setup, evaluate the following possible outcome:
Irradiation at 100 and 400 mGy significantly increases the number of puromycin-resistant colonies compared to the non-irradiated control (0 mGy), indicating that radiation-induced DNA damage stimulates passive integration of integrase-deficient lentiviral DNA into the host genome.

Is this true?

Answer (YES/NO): YES